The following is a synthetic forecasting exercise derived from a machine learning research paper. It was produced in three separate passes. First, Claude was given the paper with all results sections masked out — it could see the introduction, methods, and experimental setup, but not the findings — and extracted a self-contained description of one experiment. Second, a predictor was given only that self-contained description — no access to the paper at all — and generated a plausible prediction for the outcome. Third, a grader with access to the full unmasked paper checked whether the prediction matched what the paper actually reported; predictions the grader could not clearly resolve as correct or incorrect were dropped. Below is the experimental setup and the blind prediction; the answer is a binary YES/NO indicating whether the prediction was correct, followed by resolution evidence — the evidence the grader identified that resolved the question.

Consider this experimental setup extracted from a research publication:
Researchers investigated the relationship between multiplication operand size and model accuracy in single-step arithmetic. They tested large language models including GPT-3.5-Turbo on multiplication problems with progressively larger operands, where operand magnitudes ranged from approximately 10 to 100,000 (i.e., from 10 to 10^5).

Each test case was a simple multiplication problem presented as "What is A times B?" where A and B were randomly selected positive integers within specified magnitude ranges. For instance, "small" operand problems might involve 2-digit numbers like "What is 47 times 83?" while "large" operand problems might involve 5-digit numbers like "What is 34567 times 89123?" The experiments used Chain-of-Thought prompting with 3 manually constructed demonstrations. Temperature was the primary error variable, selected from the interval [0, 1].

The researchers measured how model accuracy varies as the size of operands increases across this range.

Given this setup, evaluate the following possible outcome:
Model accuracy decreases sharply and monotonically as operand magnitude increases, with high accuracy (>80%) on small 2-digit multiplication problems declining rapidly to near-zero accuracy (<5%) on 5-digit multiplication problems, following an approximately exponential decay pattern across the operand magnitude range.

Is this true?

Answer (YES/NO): NO